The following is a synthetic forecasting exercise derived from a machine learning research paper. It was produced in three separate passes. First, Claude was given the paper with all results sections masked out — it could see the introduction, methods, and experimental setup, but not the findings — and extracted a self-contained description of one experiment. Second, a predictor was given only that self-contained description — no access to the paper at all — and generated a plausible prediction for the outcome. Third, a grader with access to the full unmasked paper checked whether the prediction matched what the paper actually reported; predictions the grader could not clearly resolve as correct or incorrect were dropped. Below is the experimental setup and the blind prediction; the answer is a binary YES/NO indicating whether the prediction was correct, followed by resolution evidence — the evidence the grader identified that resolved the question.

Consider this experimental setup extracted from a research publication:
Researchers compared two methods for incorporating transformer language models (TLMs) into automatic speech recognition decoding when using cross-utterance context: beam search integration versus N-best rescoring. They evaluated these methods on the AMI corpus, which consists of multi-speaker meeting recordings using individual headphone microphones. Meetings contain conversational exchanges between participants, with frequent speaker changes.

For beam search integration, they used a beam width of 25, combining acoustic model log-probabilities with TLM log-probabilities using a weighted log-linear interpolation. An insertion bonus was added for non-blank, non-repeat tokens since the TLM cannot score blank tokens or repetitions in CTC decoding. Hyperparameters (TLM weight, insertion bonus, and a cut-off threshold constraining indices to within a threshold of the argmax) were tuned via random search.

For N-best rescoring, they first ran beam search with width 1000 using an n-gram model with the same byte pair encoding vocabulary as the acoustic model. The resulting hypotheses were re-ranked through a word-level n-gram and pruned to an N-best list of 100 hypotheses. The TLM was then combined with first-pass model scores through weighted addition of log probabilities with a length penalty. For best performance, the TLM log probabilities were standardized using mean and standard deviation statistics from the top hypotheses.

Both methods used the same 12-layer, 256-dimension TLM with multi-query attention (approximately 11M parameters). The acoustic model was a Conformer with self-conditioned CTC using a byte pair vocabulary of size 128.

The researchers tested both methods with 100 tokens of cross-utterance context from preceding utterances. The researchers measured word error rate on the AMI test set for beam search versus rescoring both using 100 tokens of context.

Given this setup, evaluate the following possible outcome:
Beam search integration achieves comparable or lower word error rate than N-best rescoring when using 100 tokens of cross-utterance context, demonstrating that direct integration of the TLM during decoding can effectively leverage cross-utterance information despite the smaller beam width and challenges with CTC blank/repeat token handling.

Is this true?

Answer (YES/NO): YES